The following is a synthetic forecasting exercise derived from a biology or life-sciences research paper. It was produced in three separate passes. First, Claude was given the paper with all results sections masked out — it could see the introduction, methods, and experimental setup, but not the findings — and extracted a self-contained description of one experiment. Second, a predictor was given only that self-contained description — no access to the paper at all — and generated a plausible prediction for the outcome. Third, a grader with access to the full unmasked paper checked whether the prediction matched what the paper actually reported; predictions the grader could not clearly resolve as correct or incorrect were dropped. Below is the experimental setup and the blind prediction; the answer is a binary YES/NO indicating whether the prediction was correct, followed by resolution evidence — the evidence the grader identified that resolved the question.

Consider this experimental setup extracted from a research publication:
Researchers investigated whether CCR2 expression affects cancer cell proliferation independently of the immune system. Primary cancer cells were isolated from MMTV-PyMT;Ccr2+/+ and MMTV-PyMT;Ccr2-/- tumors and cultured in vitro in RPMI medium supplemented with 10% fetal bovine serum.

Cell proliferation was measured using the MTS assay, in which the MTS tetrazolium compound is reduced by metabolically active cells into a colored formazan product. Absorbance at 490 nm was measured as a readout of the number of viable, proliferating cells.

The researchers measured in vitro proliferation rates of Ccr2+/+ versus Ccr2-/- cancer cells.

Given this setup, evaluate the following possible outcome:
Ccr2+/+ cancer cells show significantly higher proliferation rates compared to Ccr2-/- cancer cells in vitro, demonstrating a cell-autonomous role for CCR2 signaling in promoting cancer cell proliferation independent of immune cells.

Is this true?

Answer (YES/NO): NO